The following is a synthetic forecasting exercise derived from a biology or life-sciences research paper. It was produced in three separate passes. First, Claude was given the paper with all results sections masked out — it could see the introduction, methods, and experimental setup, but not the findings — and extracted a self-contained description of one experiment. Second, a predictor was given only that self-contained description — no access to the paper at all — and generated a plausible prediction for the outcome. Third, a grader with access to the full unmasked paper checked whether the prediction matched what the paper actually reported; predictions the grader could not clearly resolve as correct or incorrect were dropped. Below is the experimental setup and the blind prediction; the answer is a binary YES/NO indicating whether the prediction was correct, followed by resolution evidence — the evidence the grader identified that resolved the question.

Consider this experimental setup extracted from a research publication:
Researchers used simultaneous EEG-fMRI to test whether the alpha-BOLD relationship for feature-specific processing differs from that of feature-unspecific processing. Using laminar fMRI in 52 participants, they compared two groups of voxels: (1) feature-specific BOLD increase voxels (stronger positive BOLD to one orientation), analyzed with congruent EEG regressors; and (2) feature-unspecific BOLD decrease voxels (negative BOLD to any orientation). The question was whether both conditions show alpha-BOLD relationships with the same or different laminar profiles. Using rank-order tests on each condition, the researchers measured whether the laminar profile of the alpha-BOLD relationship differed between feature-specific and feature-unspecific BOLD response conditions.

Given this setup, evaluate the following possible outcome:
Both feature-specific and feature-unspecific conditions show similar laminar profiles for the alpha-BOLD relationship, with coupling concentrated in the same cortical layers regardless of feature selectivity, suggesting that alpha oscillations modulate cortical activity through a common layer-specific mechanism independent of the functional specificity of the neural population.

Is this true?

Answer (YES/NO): NO